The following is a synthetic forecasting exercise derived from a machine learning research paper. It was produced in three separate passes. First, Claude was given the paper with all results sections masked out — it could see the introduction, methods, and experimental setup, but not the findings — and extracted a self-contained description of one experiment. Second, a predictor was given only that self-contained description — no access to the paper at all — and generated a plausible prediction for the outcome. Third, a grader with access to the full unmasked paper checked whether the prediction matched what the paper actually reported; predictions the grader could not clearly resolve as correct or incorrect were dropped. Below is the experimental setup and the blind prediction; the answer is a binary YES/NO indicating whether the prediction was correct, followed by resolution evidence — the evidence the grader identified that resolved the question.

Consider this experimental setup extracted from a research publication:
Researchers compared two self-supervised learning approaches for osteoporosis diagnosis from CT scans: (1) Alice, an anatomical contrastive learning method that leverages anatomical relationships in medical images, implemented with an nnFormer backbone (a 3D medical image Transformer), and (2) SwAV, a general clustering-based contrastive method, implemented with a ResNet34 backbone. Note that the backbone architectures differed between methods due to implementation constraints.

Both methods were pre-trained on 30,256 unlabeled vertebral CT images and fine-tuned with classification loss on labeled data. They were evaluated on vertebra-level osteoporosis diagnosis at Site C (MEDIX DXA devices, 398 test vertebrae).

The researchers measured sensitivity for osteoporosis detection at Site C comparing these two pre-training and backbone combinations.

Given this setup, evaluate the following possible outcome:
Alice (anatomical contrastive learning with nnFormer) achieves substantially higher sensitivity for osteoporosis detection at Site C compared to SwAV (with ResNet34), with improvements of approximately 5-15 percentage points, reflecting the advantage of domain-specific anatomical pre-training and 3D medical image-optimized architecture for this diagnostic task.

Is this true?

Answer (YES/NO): NO